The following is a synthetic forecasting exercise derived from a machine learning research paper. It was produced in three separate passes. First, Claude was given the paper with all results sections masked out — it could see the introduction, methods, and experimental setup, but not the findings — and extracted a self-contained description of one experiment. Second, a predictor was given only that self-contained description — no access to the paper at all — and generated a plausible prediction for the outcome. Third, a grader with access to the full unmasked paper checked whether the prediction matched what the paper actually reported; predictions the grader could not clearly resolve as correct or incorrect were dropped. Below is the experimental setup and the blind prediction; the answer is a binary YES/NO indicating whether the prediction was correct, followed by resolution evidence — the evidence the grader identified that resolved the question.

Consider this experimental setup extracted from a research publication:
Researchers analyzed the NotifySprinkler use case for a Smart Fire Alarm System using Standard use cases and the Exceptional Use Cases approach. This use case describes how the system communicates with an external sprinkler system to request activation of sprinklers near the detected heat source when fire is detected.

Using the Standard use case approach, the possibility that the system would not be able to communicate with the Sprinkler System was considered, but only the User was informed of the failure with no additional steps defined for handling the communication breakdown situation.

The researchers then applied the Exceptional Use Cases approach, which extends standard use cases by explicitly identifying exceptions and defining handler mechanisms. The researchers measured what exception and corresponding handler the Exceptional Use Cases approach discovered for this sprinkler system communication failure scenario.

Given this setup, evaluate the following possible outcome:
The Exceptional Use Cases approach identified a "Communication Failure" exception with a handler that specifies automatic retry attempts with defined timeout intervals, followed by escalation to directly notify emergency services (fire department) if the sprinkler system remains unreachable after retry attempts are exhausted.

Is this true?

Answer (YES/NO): NO